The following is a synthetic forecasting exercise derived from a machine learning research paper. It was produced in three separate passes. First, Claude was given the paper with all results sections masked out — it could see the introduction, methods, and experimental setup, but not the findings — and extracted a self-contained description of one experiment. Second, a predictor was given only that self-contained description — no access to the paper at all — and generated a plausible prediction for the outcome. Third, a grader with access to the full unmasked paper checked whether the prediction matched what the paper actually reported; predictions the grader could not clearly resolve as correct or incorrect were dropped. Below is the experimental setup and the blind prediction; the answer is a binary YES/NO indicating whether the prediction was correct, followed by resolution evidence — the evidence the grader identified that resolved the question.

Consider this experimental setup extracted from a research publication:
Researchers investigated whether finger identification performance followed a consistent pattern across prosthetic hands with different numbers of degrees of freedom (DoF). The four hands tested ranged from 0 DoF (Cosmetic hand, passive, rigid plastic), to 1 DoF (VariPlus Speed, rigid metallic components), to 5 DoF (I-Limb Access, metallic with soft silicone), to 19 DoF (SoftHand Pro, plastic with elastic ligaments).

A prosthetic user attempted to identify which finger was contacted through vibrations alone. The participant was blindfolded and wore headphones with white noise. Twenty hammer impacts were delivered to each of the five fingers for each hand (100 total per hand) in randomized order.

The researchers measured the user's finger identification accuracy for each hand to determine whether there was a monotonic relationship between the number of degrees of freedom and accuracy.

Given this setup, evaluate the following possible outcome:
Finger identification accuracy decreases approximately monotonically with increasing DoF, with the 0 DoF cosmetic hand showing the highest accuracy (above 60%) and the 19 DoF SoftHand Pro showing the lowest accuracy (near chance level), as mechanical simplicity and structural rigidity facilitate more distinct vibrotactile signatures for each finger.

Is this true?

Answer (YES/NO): NO